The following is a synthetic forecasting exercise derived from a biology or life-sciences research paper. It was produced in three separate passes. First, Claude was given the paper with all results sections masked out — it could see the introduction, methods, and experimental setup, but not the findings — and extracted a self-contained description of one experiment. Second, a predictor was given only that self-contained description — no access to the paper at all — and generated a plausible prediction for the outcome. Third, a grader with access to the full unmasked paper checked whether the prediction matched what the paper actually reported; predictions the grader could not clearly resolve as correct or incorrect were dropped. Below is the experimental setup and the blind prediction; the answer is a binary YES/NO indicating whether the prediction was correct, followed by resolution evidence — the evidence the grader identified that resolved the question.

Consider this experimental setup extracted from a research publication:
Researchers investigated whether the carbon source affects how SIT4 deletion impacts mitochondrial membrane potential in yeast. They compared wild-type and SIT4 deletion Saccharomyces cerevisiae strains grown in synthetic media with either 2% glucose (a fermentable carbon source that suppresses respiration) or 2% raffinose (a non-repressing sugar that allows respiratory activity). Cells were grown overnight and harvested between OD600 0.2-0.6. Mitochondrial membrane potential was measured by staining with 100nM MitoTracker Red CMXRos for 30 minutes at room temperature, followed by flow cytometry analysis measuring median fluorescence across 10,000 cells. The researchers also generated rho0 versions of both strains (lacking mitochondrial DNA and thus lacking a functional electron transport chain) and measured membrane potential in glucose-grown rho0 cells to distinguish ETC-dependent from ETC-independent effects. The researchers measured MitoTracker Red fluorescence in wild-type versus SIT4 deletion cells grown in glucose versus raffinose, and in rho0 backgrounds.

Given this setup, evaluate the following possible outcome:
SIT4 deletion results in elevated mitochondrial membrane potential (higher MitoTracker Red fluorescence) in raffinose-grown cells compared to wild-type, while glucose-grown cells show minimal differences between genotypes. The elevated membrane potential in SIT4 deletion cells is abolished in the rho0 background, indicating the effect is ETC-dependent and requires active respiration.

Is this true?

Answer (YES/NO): NO